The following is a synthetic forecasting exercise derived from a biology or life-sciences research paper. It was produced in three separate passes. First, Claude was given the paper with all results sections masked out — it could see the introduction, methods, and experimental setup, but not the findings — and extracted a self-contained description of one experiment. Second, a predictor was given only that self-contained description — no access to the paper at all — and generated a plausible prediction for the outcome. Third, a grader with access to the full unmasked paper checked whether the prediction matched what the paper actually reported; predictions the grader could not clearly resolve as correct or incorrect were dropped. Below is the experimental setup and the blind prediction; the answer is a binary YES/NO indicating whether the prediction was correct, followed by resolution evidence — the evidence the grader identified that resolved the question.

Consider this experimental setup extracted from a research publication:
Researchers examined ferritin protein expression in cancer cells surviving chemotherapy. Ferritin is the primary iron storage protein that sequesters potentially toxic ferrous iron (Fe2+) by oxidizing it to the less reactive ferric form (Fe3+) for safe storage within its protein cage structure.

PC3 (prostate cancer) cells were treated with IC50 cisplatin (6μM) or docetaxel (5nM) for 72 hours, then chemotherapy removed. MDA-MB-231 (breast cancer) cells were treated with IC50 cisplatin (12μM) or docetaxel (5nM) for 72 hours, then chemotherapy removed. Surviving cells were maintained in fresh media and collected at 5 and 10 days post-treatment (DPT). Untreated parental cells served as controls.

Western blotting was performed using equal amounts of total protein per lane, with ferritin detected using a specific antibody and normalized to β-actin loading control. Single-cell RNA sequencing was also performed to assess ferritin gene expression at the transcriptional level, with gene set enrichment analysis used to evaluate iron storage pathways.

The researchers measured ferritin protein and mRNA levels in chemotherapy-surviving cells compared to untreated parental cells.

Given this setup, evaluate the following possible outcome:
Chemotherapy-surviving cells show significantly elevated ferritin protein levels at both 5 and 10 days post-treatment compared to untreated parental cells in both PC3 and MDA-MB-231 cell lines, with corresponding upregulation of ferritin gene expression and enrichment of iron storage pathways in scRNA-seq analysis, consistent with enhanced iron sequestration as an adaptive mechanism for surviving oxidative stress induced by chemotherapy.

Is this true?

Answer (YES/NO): NO